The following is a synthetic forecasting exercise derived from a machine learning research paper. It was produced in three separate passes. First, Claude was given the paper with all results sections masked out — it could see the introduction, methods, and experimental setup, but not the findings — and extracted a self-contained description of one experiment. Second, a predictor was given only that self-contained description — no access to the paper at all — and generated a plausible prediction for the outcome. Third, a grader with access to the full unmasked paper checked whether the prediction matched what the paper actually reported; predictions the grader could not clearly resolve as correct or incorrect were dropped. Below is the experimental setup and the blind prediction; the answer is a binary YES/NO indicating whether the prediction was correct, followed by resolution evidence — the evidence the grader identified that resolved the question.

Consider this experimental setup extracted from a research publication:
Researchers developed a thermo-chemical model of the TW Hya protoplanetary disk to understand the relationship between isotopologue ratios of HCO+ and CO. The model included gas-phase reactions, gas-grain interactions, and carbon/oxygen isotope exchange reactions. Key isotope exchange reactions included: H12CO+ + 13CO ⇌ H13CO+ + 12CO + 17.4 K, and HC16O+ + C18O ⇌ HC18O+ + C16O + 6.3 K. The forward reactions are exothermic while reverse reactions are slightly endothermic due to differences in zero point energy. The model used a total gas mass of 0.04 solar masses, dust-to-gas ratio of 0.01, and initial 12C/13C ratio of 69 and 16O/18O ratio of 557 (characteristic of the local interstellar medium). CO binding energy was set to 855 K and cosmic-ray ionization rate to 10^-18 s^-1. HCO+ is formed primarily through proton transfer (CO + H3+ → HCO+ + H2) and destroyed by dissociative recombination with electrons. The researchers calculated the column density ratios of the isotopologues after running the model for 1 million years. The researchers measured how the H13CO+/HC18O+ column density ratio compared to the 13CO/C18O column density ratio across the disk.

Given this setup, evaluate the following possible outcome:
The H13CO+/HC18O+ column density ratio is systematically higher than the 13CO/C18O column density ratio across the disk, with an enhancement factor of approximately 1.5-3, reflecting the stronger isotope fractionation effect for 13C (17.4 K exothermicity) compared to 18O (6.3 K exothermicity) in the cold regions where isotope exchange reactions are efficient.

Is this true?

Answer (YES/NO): NO